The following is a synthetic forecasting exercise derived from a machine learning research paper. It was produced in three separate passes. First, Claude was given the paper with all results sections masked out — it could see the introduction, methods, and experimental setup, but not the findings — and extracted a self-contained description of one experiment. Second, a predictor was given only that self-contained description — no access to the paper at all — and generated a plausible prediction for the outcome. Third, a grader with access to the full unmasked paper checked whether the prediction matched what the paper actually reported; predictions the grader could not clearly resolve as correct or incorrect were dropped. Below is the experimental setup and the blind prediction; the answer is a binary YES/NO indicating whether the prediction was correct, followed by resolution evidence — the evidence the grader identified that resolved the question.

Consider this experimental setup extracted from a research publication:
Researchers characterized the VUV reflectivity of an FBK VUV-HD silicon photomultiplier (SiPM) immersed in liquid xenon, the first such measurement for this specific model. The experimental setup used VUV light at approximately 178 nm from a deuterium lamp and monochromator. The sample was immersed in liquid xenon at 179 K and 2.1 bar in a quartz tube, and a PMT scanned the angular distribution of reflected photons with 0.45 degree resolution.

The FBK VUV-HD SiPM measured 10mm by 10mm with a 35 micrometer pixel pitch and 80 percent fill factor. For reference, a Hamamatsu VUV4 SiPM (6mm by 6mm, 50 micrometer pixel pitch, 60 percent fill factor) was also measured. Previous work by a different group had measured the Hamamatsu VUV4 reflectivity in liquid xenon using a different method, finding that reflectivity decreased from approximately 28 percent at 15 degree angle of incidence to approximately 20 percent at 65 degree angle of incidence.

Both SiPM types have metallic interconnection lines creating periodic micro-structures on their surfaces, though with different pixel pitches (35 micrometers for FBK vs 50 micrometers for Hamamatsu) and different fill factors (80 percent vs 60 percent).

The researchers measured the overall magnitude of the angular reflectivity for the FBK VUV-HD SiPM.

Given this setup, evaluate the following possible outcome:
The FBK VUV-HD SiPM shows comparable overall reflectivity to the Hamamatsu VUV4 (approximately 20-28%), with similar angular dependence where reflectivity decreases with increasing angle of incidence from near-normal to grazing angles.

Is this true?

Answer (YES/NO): NO